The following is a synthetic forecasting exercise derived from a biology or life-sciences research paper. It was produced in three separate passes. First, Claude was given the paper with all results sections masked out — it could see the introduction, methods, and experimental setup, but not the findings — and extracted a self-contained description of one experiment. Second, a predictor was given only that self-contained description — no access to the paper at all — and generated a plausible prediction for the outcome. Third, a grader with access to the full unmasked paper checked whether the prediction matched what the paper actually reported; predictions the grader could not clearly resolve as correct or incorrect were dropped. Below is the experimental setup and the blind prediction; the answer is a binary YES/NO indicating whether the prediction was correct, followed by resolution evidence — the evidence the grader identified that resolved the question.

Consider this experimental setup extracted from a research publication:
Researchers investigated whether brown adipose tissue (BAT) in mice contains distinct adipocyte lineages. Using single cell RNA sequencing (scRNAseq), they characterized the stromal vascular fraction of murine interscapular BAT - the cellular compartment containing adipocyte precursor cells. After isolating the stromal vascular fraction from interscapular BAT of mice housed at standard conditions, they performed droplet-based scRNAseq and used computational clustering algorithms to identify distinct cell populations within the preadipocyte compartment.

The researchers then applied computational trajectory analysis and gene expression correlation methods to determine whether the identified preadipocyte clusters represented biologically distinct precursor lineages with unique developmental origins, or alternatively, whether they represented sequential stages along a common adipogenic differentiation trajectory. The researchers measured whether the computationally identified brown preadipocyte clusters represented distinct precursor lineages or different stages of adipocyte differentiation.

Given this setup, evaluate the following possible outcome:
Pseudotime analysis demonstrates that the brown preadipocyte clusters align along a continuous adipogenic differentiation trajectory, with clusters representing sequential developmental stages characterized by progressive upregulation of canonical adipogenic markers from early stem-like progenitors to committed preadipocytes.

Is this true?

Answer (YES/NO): YES